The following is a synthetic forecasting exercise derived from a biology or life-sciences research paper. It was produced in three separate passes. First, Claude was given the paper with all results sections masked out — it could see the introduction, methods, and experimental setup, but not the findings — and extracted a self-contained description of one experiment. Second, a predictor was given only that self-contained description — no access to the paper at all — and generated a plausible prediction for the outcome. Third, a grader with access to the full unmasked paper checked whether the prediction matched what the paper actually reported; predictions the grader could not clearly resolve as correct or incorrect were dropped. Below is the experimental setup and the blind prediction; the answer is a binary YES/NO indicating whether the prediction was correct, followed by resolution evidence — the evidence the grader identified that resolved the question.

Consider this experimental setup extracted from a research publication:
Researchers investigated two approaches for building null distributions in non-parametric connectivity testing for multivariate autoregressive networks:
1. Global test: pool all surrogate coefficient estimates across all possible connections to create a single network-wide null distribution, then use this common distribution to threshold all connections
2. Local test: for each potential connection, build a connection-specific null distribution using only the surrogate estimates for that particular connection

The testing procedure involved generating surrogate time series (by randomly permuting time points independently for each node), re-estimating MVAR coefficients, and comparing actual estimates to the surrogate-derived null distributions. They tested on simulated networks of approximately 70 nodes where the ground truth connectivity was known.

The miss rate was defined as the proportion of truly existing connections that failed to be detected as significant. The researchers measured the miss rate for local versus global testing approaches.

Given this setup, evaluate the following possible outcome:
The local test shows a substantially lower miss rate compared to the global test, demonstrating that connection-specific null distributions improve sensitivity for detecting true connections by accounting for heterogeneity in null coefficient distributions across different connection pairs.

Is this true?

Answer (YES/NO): NO